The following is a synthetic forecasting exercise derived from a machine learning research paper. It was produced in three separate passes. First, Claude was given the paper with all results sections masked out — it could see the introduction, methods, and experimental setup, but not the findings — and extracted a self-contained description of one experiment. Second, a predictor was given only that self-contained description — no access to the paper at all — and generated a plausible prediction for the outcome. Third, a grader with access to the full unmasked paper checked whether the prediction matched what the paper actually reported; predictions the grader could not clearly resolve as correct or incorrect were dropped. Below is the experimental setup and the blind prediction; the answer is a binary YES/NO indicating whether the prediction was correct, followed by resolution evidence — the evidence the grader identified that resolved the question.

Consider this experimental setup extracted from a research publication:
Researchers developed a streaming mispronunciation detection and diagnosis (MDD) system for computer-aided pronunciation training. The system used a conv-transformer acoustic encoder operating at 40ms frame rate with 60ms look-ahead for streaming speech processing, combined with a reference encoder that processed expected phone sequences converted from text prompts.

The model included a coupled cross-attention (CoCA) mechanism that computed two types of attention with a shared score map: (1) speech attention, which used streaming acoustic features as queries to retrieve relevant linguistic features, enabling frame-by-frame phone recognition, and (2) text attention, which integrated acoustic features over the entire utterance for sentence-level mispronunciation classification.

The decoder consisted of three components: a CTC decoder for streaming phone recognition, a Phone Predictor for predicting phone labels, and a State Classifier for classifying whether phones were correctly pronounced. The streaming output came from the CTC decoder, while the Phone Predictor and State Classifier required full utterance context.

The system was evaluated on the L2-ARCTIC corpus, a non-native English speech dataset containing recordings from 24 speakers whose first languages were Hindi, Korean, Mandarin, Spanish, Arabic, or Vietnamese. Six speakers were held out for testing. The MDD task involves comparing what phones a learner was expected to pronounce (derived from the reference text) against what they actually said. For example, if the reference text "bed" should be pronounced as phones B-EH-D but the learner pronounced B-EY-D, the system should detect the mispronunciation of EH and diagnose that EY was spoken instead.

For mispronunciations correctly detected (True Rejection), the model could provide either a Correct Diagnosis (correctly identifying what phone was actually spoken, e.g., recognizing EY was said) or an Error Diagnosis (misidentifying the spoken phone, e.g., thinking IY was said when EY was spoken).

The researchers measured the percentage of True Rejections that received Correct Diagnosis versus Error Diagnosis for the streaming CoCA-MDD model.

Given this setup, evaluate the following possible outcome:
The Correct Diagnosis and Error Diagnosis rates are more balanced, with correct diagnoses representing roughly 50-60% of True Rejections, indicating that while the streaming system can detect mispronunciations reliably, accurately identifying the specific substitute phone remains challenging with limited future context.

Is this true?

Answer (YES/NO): NO